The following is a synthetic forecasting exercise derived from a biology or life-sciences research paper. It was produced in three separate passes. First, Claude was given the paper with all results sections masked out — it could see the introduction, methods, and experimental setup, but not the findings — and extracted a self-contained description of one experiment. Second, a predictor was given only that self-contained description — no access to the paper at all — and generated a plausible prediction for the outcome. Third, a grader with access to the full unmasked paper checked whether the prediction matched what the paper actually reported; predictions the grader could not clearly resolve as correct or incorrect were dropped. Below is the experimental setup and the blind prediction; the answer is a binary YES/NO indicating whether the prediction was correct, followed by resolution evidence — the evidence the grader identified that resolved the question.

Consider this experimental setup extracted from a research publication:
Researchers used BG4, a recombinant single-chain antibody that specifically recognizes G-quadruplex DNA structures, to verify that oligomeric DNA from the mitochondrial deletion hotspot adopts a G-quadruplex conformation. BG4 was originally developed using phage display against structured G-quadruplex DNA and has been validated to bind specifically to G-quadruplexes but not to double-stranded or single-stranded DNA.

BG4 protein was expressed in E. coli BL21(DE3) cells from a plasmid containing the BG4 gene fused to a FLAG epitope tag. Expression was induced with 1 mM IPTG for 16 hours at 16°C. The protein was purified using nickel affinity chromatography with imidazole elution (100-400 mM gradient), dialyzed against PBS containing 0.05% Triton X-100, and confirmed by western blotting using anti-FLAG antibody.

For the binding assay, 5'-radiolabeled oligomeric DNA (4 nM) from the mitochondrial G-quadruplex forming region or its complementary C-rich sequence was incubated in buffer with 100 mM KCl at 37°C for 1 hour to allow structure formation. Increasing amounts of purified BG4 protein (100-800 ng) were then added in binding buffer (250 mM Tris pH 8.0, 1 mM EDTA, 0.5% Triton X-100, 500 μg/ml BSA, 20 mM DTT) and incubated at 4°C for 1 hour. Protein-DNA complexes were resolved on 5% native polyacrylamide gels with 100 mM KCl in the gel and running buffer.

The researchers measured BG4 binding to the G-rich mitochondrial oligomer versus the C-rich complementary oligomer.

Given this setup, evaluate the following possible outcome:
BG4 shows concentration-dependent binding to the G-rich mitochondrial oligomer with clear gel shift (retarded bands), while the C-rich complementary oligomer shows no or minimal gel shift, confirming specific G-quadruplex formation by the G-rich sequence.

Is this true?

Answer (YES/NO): YES